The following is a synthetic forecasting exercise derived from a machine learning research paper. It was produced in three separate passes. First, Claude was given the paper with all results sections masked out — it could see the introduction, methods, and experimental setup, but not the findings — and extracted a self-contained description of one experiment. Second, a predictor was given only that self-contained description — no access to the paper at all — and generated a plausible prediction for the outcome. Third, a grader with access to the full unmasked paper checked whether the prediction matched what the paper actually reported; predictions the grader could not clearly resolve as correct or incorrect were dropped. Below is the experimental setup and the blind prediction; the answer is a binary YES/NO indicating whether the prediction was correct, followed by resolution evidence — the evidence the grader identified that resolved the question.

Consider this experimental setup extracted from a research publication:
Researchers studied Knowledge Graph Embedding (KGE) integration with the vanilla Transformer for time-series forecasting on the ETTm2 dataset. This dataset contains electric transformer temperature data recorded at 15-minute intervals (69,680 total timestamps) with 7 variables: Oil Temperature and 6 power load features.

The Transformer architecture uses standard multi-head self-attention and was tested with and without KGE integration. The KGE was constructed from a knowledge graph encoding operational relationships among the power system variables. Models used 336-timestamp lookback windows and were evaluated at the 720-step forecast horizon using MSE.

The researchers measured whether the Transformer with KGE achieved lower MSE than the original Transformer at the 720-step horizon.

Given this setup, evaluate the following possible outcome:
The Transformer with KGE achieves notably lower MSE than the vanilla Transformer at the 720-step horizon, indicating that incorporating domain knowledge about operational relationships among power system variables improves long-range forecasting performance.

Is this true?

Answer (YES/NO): YES